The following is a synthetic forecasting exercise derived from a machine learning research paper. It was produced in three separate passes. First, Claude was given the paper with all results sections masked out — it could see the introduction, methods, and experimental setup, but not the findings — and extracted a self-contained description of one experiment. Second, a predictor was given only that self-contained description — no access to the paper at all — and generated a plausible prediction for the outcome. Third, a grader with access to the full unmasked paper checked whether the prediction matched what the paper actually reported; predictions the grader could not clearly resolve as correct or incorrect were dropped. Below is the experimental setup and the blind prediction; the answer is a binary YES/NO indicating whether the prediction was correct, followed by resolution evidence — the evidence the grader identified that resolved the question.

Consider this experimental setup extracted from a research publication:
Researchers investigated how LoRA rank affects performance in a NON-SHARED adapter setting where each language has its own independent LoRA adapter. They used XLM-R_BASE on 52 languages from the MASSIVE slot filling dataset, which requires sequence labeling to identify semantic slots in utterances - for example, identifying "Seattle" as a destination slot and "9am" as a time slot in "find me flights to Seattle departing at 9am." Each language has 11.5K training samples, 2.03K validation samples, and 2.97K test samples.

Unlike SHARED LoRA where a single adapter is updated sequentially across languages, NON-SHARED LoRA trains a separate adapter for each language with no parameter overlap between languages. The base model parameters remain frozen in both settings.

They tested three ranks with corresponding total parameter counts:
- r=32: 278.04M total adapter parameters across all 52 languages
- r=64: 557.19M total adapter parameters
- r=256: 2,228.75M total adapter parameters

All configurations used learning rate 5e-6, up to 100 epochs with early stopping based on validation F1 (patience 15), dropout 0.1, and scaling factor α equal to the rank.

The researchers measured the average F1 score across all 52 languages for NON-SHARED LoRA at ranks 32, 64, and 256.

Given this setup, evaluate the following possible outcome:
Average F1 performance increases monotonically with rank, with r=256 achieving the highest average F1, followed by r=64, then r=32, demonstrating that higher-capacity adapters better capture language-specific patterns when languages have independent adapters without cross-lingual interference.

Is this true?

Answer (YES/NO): YES